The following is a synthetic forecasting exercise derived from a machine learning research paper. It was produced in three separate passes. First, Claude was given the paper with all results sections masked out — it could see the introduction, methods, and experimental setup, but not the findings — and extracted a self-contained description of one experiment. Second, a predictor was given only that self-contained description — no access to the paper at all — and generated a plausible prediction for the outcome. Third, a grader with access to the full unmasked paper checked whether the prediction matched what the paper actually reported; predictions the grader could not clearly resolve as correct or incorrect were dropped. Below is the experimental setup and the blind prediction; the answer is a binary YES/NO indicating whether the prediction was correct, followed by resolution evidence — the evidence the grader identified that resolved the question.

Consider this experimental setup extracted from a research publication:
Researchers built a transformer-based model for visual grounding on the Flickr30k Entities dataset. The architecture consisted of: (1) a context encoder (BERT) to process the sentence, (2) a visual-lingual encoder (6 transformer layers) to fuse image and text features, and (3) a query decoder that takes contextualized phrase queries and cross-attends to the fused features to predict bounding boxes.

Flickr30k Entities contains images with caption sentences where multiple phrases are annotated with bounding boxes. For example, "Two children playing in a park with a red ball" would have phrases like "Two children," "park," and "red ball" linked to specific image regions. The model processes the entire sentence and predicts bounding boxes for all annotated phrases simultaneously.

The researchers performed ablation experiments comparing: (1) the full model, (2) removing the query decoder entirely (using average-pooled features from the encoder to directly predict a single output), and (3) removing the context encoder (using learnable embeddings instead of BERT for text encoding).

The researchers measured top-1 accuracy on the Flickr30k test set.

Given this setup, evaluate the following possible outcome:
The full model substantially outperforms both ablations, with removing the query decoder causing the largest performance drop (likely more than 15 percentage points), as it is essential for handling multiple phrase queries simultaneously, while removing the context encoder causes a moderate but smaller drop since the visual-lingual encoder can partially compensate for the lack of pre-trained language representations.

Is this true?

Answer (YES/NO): YES